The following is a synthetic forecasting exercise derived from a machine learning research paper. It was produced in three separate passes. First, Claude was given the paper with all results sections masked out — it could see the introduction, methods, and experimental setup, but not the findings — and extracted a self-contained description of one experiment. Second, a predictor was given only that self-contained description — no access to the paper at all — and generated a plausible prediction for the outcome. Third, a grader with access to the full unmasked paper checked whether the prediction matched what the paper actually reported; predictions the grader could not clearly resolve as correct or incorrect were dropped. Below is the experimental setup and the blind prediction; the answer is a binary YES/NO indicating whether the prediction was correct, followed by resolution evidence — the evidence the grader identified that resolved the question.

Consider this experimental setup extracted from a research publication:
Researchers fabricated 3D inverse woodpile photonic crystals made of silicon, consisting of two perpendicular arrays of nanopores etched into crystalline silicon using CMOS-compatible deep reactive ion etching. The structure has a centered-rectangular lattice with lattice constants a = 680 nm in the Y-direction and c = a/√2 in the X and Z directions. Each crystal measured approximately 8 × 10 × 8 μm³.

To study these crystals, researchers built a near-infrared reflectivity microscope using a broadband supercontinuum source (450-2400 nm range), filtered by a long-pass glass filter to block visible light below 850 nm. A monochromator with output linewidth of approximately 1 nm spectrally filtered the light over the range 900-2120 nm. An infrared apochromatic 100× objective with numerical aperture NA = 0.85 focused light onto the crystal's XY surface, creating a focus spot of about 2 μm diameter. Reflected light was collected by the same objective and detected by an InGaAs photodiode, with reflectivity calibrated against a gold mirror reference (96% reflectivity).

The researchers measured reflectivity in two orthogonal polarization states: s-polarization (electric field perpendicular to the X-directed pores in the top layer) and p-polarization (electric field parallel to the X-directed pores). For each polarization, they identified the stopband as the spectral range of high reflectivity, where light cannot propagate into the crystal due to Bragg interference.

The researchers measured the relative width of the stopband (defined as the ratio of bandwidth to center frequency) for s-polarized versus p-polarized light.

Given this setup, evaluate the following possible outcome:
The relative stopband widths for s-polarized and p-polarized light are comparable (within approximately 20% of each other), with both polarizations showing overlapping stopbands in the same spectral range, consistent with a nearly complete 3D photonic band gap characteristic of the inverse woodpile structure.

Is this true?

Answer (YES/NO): YES